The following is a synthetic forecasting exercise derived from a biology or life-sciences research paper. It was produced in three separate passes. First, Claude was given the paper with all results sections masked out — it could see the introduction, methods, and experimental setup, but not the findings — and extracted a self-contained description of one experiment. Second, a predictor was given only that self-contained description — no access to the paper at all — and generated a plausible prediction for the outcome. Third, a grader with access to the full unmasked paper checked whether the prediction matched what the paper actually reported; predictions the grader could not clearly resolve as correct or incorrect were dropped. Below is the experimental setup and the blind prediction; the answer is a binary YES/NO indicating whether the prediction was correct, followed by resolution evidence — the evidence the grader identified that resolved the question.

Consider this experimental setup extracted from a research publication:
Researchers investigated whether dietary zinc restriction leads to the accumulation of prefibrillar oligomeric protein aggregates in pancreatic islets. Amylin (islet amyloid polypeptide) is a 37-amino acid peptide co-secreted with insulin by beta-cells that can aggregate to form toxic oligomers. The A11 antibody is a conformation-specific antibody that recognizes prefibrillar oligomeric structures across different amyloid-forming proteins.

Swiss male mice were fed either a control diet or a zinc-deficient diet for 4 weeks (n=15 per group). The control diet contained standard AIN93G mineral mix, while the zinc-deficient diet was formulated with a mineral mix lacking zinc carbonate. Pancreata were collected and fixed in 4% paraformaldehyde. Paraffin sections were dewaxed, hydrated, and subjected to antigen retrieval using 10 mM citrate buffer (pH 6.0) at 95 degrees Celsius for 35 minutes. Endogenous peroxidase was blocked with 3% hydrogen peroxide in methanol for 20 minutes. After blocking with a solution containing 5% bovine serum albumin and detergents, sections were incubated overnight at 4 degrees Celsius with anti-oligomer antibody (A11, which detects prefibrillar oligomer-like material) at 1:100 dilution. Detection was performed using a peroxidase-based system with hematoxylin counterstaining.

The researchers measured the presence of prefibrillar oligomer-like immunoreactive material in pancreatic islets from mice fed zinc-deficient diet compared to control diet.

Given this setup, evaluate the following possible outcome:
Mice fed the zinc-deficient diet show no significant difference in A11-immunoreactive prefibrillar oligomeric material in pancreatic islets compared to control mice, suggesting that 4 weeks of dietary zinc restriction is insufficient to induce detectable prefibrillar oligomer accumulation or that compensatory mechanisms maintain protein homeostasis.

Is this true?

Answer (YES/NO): NO